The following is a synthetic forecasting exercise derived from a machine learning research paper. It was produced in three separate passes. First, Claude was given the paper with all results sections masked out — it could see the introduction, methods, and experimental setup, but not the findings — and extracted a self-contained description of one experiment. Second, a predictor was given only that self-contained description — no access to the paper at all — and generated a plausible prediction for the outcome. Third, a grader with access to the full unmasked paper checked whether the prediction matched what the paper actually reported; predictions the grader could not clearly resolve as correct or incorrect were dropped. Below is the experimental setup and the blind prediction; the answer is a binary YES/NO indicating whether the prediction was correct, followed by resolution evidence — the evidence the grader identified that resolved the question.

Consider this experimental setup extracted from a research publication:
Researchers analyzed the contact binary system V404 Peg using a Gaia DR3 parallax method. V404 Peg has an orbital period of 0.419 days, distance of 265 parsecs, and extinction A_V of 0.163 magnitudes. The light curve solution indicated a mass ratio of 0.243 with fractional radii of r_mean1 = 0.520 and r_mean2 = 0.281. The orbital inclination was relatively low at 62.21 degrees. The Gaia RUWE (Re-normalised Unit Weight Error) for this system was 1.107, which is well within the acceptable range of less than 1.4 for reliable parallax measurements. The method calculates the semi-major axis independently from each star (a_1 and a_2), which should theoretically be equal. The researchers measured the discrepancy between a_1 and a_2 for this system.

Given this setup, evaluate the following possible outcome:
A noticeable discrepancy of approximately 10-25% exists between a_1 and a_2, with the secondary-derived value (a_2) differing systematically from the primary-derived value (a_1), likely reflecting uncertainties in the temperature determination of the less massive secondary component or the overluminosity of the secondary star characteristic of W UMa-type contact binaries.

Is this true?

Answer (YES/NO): YES